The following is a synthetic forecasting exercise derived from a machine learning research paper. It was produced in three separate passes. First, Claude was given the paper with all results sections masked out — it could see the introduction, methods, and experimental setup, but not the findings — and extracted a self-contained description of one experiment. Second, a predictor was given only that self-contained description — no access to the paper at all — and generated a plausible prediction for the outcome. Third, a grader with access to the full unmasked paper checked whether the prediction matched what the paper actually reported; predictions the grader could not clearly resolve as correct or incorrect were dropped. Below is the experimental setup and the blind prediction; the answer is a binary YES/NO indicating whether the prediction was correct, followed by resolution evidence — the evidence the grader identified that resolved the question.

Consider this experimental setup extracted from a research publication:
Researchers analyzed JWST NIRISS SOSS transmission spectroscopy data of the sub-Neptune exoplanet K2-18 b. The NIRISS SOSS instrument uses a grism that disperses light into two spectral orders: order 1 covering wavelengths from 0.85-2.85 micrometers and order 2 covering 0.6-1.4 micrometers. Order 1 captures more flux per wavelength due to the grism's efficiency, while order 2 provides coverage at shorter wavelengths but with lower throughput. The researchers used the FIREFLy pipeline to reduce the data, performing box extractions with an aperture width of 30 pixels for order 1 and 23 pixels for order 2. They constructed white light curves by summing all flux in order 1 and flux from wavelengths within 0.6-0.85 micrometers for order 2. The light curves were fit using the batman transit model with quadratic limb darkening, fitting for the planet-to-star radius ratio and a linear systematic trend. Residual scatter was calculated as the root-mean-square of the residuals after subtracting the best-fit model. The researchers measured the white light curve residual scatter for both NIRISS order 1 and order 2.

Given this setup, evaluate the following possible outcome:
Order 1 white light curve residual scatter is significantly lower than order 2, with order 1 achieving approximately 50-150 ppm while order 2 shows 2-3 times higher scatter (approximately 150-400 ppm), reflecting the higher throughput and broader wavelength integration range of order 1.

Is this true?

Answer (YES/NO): NO